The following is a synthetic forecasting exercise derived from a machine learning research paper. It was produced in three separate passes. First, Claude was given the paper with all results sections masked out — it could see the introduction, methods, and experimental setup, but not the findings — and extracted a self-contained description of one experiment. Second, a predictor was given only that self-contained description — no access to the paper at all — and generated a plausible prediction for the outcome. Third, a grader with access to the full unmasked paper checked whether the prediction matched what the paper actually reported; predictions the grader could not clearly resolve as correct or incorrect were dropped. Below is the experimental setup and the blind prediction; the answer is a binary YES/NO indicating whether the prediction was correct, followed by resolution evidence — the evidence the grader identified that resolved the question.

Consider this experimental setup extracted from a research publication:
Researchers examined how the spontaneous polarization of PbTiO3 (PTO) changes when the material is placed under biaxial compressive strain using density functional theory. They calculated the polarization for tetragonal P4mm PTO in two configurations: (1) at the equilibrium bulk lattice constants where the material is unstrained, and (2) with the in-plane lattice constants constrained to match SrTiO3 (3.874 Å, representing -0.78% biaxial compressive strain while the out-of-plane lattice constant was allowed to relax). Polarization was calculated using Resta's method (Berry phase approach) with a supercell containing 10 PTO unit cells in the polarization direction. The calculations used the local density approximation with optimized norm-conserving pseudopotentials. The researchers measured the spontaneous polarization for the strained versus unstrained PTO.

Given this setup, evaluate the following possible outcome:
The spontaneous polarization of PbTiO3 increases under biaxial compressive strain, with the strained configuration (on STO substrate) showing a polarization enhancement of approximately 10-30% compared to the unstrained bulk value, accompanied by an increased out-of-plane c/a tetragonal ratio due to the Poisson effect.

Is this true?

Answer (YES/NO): NO